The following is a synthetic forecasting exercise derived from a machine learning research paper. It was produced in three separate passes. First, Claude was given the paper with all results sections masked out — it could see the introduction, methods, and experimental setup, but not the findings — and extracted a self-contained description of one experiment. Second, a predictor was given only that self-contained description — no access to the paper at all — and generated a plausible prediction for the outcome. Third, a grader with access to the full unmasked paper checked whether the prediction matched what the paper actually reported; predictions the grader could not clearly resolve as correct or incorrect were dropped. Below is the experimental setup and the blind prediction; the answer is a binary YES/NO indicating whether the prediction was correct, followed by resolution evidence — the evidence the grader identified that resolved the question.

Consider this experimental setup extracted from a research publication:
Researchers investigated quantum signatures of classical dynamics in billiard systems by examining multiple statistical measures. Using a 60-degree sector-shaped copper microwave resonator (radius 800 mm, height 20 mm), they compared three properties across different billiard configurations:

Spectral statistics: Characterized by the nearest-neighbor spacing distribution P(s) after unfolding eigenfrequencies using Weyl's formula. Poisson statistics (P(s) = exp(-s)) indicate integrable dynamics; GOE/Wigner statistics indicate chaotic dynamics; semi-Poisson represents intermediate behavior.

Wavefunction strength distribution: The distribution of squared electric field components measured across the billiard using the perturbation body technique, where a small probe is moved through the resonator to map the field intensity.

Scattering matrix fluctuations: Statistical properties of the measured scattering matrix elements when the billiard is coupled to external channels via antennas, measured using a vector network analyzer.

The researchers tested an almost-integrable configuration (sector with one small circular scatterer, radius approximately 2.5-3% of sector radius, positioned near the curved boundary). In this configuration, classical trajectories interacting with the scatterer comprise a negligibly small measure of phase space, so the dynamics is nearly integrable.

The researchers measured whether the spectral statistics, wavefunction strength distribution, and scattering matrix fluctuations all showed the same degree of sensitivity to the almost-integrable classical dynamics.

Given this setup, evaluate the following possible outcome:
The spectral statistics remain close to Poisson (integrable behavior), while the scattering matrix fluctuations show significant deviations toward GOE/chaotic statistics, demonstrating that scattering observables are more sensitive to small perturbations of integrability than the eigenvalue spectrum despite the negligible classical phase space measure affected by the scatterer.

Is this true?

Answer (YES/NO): NO